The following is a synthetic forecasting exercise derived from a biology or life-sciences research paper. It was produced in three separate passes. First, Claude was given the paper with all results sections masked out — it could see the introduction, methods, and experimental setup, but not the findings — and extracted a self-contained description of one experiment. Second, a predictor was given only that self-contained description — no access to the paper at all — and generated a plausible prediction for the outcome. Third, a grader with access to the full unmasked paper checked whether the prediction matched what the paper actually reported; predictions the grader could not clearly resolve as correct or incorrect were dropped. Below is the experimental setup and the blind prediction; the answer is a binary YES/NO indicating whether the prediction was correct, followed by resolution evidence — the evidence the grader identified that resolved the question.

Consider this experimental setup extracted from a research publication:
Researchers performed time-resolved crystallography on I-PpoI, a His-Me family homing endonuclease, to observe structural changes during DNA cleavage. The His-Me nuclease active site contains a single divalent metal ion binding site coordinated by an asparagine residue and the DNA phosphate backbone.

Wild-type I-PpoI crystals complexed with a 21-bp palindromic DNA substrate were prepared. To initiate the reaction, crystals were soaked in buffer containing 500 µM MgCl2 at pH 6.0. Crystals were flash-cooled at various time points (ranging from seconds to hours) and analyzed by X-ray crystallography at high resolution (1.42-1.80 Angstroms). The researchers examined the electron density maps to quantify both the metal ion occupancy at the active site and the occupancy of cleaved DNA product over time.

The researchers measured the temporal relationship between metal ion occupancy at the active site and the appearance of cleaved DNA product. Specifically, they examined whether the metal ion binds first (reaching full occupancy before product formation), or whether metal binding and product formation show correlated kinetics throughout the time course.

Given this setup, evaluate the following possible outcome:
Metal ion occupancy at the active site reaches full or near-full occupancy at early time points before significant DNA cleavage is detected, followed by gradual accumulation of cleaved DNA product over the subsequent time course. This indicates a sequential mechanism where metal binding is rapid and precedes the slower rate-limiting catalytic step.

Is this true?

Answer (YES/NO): NO